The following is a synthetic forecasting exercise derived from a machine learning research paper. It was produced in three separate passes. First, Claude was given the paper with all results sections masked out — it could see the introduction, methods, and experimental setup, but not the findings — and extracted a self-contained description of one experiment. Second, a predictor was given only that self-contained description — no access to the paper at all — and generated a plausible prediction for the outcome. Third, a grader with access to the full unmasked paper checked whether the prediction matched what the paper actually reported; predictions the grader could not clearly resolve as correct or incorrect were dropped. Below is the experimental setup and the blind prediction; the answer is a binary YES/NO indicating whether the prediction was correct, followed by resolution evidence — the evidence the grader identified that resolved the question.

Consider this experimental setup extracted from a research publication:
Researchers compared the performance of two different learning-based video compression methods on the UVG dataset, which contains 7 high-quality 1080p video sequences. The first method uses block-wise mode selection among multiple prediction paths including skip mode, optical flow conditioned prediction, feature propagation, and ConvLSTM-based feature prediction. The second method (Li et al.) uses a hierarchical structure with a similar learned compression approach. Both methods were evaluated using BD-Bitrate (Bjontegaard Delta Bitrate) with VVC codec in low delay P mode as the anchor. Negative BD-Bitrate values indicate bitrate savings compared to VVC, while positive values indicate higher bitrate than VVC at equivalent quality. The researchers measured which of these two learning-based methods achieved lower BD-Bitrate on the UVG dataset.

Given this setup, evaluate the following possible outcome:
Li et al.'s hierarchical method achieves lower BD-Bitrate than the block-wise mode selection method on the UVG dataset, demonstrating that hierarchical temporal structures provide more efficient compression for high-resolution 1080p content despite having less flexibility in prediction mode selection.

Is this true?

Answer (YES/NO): YES